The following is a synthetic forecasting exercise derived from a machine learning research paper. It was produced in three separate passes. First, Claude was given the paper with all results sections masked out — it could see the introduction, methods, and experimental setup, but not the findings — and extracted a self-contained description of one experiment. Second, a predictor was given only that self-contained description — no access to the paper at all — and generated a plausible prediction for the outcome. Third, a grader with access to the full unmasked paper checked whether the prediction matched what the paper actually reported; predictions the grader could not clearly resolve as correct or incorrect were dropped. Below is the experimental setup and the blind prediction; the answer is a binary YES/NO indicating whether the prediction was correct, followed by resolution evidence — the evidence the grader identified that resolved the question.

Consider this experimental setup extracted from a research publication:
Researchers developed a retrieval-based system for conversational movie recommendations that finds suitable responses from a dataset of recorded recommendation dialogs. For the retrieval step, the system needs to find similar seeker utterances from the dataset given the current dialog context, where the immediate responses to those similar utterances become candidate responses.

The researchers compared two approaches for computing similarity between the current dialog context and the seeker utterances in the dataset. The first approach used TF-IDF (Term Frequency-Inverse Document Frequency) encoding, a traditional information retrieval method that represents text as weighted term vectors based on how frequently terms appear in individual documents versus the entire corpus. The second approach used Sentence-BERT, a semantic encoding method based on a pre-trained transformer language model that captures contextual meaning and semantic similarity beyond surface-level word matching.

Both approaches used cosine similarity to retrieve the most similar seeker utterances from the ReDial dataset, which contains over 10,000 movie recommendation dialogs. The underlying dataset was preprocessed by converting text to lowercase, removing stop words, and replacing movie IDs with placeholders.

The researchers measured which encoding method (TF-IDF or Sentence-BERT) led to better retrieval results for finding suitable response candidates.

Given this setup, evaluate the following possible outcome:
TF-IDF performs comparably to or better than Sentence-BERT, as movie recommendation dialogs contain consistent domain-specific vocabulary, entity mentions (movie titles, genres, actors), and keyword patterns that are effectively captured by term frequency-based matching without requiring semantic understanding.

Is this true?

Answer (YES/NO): YES